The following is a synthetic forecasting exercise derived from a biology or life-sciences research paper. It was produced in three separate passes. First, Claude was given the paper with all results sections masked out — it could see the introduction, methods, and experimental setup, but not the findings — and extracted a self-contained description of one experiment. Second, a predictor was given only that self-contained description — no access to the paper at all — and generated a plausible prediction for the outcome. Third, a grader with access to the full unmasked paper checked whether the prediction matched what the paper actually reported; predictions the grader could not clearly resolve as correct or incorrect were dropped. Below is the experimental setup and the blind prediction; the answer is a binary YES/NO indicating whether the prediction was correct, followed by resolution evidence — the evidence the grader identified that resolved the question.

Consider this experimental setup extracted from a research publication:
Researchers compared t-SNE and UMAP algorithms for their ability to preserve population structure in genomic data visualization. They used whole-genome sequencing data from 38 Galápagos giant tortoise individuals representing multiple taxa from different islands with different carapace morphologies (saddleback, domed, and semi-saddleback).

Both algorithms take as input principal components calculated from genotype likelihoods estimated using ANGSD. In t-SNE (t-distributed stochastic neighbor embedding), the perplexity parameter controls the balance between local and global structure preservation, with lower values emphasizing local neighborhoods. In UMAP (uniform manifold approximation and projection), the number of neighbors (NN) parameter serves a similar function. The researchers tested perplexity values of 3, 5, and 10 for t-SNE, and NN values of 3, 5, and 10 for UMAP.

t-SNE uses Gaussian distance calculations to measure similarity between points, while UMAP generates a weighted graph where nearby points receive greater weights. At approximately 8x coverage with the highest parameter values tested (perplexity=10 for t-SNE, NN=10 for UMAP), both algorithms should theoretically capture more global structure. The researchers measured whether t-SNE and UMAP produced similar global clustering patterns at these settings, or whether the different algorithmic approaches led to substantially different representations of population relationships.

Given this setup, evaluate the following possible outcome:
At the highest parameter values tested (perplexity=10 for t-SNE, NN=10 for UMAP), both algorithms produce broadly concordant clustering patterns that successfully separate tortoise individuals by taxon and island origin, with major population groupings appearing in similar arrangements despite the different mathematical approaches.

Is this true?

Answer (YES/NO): NO